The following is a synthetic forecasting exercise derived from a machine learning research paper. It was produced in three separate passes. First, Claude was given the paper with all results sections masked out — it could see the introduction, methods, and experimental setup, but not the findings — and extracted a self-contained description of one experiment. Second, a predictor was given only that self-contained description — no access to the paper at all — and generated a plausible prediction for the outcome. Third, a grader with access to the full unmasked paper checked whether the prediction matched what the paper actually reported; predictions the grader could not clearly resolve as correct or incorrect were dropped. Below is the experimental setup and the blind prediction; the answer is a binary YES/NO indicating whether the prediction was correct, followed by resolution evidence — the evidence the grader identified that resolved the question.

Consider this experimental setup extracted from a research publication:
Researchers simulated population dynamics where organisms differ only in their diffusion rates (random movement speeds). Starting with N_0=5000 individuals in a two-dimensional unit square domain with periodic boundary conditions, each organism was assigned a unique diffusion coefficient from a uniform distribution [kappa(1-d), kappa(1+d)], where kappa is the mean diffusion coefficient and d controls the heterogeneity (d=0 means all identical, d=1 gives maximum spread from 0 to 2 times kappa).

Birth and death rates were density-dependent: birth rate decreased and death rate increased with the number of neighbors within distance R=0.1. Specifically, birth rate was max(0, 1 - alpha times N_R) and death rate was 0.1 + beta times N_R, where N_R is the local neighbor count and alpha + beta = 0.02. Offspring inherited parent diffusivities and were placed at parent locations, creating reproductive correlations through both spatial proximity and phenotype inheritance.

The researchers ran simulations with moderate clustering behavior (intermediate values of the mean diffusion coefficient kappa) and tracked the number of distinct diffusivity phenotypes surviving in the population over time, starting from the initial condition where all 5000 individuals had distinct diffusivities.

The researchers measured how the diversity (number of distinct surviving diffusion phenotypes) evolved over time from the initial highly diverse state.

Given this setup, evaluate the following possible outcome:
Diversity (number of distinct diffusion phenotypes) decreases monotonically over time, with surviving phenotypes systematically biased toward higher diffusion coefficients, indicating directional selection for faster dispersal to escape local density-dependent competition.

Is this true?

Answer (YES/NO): NO